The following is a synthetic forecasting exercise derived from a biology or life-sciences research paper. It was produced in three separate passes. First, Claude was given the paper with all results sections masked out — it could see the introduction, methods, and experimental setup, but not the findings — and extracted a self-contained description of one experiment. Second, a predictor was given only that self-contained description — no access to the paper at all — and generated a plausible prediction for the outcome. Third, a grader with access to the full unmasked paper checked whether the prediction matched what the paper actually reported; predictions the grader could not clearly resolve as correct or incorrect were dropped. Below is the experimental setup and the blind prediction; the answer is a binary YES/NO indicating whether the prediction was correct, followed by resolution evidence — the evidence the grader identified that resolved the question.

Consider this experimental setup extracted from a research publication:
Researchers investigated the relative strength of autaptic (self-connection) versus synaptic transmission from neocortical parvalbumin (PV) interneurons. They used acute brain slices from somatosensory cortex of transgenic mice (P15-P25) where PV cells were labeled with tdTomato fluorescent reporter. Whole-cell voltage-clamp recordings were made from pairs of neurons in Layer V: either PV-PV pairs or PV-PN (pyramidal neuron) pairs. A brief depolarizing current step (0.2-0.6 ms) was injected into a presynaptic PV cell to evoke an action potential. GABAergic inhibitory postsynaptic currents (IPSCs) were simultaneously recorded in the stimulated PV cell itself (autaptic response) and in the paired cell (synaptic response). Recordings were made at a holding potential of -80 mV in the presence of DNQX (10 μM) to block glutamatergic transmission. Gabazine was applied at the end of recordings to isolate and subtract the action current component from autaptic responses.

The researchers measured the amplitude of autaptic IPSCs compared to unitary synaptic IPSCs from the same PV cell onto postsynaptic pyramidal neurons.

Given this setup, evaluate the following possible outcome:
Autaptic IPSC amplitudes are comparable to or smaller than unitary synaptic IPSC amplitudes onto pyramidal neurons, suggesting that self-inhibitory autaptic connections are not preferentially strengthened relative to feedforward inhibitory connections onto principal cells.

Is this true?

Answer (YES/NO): NO